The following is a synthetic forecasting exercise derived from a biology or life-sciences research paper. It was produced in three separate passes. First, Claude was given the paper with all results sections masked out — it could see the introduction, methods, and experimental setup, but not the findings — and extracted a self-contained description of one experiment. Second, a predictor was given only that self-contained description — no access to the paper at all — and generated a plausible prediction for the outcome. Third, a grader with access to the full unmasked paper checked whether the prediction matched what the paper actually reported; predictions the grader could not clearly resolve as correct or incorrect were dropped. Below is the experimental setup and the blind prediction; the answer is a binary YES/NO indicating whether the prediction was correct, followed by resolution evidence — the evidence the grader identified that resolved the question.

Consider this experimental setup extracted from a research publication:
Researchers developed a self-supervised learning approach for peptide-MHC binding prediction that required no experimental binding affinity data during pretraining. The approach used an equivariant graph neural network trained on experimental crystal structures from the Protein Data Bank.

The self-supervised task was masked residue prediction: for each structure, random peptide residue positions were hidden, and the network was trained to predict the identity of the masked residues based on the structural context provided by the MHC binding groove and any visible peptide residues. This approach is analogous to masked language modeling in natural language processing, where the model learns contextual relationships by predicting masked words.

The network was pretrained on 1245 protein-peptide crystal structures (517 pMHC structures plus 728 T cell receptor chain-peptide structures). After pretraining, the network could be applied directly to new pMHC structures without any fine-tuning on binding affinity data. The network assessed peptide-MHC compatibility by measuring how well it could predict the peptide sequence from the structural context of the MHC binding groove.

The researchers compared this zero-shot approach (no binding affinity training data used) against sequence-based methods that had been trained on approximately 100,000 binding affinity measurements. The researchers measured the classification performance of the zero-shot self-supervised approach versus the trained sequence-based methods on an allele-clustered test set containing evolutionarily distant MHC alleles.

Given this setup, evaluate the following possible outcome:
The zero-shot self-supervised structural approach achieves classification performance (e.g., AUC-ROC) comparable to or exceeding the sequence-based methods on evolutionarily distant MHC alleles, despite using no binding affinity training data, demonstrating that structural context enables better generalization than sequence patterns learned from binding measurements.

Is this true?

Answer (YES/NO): YES